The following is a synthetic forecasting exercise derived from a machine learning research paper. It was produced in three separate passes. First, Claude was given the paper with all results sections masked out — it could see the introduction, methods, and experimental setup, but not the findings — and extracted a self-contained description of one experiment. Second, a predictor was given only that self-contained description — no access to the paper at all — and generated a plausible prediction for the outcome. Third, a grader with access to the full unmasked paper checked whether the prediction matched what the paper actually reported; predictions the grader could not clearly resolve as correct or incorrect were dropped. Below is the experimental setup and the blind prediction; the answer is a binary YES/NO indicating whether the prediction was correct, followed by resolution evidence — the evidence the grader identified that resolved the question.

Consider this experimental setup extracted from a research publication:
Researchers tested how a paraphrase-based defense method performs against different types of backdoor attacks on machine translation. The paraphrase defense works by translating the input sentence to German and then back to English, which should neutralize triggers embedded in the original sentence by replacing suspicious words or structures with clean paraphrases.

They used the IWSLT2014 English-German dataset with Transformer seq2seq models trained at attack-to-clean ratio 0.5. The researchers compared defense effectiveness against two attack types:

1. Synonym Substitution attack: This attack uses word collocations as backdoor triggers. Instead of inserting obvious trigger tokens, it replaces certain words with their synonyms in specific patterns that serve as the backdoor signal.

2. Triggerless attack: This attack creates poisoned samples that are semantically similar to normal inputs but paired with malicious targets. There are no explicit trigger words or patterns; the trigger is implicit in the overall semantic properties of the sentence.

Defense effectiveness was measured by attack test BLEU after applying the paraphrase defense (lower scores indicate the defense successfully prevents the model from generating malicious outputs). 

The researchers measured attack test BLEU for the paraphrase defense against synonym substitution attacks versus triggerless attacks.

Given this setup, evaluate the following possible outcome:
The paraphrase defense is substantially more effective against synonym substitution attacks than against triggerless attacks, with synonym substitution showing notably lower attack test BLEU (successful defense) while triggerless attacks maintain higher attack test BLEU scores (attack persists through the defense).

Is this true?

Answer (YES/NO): NO